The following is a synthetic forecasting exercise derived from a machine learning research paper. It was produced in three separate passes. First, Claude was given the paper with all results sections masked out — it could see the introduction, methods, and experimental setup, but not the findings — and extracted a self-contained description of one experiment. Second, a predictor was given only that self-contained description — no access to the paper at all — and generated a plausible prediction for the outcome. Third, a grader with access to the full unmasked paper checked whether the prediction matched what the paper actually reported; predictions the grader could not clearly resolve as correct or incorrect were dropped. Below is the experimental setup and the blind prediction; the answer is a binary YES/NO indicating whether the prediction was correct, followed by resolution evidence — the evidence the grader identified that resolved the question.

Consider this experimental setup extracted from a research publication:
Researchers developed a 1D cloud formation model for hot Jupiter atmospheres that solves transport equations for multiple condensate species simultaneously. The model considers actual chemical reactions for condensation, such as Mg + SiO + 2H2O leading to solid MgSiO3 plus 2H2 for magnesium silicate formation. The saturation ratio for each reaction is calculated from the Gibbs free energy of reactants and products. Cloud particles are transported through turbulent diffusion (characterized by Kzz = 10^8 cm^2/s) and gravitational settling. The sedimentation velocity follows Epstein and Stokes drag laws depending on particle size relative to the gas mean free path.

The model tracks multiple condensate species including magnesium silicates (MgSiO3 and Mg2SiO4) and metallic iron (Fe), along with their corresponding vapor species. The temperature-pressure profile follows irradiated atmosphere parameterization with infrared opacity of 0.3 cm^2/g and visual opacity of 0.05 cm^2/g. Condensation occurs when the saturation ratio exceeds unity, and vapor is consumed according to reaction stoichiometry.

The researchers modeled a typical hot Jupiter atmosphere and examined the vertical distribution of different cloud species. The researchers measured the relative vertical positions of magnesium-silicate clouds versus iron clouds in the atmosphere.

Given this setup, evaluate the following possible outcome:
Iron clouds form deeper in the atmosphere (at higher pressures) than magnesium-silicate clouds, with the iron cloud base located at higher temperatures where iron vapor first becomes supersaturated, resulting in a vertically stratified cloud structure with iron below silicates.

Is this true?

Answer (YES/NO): YES